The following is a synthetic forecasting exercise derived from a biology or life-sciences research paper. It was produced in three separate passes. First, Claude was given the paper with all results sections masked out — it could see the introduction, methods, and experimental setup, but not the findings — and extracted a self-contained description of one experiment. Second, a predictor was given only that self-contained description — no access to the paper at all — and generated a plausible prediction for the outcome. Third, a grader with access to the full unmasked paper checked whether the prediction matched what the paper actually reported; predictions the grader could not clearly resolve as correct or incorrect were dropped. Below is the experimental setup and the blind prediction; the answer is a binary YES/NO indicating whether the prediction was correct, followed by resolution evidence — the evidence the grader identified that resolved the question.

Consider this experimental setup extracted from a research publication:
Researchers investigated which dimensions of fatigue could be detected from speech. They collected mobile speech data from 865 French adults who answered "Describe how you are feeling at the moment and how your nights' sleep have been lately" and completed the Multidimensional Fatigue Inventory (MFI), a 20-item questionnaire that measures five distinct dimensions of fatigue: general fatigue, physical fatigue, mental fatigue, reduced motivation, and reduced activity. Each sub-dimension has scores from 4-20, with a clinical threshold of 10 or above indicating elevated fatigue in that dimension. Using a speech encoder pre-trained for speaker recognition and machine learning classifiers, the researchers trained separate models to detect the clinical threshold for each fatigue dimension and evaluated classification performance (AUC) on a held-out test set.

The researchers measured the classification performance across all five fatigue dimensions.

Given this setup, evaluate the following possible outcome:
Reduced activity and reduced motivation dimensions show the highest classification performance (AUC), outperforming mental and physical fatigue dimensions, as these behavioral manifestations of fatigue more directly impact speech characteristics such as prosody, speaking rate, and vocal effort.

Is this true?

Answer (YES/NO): NO